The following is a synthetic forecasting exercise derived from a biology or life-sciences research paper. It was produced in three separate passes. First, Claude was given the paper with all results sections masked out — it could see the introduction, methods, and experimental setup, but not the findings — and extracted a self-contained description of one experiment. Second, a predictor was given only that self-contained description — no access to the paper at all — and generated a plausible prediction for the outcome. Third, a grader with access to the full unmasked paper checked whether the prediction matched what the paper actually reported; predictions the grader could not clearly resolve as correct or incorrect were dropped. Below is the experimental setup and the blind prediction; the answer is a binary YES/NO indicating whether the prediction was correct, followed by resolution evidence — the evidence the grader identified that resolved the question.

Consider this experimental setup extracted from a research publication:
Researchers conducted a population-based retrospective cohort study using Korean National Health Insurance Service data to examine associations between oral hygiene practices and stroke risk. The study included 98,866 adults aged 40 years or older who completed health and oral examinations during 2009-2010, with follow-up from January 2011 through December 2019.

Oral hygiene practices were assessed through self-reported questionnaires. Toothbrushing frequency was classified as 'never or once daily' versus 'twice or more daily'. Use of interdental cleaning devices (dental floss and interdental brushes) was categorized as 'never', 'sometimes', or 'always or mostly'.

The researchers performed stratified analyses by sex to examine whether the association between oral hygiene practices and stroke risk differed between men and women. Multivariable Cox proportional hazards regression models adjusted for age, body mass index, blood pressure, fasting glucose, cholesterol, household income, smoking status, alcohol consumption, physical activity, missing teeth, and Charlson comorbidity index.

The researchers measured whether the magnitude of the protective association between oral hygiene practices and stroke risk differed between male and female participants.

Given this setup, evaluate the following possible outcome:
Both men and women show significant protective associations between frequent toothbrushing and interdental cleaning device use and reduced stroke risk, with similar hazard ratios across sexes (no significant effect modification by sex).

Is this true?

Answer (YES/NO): NO